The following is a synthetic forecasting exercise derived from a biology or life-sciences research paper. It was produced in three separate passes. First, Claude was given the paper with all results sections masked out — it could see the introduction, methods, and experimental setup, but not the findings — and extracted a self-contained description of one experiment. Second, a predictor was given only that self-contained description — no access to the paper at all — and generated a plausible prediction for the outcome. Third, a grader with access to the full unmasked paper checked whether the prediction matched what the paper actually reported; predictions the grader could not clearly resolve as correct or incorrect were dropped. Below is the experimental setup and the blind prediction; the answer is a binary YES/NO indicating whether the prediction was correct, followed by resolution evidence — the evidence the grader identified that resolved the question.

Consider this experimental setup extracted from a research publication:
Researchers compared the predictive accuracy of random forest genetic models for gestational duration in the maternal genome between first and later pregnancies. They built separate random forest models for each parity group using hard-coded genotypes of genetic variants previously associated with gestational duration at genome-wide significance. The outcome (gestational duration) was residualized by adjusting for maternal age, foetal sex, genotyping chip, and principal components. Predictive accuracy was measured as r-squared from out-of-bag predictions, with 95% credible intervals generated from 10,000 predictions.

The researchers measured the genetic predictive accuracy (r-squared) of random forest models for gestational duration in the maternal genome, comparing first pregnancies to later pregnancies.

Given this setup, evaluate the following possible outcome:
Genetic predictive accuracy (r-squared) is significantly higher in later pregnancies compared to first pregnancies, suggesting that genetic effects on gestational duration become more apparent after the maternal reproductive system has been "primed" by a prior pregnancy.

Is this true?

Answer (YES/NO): NO